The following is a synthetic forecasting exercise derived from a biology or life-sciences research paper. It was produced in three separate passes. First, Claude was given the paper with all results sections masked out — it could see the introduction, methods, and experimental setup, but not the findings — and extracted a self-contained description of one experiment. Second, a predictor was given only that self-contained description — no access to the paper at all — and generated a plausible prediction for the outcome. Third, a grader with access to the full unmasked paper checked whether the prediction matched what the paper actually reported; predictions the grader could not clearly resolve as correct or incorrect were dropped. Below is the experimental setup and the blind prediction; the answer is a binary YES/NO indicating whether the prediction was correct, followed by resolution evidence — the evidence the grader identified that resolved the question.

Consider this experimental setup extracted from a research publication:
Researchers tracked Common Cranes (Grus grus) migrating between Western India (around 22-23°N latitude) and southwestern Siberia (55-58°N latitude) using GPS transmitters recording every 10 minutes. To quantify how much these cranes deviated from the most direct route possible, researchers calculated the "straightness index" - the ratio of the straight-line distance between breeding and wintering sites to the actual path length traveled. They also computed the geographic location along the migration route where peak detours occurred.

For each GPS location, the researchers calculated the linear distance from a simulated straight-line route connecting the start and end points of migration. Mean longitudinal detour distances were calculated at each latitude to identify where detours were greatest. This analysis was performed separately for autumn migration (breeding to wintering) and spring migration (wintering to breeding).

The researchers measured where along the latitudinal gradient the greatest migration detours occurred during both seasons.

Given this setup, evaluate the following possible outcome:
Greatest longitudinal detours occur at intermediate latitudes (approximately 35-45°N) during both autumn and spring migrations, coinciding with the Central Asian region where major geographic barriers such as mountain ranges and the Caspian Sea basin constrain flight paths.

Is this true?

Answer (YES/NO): NO